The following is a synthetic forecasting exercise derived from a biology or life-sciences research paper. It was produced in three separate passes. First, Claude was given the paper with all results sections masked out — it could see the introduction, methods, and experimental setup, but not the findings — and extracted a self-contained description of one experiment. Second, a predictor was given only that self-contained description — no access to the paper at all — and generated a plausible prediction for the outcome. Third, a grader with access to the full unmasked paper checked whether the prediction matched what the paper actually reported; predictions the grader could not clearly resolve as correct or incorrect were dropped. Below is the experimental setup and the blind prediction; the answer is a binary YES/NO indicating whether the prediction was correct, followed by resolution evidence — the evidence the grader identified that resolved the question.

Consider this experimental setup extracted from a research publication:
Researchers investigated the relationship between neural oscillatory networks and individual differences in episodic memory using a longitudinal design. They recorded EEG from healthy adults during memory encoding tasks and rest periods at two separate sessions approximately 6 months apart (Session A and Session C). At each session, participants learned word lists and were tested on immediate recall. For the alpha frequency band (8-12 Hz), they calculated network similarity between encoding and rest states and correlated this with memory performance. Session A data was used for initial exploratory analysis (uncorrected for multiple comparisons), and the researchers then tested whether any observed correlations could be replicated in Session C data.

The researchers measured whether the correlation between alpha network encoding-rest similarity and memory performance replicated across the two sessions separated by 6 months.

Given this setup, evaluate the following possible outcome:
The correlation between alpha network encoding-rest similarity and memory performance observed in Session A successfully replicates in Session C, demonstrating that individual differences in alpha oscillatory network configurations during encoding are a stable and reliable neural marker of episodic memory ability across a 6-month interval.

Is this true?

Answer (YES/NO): YES